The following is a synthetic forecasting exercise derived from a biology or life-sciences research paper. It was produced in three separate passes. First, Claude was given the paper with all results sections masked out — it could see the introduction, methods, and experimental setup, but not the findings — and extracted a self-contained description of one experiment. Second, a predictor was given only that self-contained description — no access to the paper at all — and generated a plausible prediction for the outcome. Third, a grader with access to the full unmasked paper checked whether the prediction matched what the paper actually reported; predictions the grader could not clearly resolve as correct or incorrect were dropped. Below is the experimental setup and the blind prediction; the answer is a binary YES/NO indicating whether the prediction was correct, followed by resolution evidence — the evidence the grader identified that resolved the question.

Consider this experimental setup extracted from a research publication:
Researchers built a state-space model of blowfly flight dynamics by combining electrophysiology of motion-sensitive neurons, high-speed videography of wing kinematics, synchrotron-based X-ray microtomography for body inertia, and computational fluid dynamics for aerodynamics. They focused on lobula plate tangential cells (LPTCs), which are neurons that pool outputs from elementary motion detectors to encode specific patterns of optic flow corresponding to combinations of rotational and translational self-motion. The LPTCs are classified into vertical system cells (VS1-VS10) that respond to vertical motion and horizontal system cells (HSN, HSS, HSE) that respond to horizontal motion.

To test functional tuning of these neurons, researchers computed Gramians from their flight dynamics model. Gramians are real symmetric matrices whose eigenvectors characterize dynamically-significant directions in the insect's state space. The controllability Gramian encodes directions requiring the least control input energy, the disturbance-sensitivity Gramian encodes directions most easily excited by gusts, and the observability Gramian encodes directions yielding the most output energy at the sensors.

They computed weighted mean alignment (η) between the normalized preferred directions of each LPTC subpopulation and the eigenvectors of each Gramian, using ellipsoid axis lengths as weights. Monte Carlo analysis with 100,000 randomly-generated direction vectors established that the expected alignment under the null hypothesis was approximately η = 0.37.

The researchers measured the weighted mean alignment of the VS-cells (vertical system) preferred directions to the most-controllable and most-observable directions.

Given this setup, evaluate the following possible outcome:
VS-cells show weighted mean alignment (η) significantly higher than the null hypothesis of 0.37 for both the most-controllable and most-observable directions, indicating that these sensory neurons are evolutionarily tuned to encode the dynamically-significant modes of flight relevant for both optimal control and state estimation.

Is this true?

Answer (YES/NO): NO